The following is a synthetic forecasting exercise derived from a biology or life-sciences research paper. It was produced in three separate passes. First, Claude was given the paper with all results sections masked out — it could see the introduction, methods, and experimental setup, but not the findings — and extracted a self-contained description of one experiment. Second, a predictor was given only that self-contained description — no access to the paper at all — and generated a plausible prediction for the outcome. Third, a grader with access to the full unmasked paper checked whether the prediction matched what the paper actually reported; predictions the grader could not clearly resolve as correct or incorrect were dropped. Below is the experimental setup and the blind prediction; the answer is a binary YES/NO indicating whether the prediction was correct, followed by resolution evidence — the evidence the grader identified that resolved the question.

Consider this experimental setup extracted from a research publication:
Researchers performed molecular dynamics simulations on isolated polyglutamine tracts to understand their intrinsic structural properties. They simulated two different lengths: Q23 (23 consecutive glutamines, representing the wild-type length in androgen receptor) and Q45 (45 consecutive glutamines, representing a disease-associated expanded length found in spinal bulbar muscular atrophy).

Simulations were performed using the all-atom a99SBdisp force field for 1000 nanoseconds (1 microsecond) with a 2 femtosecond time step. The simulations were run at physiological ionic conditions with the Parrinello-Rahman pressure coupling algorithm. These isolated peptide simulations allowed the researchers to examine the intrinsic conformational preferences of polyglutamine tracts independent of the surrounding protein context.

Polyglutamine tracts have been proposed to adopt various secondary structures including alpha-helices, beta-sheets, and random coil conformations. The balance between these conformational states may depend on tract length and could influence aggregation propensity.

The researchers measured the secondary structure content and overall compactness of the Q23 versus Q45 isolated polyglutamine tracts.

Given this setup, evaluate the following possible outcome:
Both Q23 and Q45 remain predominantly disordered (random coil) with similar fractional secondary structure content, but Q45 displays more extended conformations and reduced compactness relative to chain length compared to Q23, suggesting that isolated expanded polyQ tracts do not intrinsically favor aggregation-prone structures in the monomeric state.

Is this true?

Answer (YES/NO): NO